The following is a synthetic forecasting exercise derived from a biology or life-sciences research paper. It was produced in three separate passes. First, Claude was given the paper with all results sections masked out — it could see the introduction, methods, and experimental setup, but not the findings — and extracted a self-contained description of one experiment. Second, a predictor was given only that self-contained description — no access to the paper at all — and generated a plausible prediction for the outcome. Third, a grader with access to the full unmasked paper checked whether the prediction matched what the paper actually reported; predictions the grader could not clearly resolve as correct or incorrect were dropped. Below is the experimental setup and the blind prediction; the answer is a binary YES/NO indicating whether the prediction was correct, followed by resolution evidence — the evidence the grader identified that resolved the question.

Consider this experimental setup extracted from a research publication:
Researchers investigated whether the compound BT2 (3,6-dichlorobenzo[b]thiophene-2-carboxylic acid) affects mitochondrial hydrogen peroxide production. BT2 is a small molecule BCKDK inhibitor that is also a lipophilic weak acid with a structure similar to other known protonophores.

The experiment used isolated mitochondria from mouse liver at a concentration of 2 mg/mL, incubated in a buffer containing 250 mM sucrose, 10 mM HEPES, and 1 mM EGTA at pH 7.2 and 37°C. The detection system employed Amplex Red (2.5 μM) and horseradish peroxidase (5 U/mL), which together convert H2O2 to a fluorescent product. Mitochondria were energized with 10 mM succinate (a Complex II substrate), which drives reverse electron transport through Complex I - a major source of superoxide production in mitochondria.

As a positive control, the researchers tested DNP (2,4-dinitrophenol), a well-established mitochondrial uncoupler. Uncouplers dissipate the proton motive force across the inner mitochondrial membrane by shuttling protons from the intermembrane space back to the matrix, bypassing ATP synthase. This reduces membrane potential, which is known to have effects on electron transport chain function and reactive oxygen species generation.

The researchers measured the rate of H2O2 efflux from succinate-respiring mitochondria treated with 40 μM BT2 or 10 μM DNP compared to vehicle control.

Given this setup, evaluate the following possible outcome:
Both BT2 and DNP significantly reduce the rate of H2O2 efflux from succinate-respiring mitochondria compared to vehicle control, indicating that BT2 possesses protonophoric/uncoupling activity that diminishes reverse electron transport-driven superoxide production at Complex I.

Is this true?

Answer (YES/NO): YES